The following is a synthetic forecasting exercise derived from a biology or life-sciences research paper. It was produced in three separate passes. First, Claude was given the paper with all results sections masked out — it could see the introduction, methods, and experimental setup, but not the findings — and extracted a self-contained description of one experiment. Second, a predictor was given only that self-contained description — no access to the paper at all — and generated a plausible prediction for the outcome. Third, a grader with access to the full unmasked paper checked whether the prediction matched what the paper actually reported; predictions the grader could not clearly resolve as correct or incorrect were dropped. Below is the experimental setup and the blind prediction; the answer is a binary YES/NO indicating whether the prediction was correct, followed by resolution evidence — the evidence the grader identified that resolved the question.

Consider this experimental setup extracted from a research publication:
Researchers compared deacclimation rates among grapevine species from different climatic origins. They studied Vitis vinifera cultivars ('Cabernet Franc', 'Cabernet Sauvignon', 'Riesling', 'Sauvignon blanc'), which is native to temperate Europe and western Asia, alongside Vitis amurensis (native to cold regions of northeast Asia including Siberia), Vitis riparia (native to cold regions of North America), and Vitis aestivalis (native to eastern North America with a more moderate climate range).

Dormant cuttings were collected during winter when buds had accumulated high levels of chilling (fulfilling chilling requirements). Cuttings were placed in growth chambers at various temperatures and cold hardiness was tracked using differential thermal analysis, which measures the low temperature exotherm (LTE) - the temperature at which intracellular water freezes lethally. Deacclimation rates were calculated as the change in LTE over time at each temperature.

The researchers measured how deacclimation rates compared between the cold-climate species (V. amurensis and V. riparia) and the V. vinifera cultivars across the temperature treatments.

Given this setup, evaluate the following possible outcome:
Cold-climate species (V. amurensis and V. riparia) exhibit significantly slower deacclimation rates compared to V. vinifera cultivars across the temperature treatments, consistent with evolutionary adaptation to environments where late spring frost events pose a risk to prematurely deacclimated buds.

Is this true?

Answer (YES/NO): NO